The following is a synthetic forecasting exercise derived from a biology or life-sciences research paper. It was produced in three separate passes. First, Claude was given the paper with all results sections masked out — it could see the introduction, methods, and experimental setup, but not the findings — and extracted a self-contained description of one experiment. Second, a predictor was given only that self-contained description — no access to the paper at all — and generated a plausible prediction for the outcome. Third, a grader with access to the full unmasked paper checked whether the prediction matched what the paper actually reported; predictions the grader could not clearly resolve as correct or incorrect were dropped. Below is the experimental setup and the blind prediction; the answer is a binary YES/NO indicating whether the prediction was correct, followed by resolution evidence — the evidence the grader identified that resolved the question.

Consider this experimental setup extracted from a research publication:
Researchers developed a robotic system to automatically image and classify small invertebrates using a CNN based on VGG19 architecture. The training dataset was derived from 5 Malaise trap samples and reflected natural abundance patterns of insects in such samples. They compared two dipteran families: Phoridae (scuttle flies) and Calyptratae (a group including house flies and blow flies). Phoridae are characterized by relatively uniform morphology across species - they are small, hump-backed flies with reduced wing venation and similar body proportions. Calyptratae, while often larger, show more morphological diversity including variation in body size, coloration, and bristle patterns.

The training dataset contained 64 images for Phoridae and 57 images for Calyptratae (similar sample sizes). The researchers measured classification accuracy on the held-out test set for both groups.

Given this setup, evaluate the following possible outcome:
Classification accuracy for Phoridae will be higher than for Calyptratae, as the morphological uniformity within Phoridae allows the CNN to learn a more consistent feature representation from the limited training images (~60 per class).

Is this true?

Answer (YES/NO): YES